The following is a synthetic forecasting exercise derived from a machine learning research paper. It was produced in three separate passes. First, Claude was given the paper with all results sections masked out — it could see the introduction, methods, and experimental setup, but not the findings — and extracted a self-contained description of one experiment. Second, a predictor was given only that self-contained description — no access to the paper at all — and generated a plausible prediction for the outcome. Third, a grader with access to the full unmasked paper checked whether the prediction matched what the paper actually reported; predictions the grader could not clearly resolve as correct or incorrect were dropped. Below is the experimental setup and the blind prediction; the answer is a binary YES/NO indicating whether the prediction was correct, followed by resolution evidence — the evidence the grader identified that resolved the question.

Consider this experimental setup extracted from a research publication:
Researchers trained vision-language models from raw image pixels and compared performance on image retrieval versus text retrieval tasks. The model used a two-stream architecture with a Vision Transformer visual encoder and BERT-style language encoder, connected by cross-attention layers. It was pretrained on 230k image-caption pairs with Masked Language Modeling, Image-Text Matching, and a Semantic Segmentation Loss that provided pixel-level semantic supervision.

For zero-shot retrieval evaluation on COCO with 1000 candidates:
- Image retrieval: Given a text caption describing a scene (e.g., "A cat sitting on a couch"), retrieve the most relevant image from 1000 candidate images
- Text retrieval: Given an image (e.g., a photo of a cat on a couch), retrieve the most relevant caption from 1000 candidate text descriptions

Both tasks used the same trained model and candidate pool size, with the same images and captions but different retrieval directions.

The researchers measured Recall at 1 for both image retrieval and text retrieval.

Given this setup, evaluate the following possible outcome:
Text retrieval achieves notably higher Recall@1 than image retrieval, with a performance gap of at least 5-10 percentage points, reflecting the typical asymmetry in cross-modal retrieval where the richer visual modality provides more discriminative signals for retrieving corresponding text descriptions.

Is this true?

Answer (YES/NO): YES